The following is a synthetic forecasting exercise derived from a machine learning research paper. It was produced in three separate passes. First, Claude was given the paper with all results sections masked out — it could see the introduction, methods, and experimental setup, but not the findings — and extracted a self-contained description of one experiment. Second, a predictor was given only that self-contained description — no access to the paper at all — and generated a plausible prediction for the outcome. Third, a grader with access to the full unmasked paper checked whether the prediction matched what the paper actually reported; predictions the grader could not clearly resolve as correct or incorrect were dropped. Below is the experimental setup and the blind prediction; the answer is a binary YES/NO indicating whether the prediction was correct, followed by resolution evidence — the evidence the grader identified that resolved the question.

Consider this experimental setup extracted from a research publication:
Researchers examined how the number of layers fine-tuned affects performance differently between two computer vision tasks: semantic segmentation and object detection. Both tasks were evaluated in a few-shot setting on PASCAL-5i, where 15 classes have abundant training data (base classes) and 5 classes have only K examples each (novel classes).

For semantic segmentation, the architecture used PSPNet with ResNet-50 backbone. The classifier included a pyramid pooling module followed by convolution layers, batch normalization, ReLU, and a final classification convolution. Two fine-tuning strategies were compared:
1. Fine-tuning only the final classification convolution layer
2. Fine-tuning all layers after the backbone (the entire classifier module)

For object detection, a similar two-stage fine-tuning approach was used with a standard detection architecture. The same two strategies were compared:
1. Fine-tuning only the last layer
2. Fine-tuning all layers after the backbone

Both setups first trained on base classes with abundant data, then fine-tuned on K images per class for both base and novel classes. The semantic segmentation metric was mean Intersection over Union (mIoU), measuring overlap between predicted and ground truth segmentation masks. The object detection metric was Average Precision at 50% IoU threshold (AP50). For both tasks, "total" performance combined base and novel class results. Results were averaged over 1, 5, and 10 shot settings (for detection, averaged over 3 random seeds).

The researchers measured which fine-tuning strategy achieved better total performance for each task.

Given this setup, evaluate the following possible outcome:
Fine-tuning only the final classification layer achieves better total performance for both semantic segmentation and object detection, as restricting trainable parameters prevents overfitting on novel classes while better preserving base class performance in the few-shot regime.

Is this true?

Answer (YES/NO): NO